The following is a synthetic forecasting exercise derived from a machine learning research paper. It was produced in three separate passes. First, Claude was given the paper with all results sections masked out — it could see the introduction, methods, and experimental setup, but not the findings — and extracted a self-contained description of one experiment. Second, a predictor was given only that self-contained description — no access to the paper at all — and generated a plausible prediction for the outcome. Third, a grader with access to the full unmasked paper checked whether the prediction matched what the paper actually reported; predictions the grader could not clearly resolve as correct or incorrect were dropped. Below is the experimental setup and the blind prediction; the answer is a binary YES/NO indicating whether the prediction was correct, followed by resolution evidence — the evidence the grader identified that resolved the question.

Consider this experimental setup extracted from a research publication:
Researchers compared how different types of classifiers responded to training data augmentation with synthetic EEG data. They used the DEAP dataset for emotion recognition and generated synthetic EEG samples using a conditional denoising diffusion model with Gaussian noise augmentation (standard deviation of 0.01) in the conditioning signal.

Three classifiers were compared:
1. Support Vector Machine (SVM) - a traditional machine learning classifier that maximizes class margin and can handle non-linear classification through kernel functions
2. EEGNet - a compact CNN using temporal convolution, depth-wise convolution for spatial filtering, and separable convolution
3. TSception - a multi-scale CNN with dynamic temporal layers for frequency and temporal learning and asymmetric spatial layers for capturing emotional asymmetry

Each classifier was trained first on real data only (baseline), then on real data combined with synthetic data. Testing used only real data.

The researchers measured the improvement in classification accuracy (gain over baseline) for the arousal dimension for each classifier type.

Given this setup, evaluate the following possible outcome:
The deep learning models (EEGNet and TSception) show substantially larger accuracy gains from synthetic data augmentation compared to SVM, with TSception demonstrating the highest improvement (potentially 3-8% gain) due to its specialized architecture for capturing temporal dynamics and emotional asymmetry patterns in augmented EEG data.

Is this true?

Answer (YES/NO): NO